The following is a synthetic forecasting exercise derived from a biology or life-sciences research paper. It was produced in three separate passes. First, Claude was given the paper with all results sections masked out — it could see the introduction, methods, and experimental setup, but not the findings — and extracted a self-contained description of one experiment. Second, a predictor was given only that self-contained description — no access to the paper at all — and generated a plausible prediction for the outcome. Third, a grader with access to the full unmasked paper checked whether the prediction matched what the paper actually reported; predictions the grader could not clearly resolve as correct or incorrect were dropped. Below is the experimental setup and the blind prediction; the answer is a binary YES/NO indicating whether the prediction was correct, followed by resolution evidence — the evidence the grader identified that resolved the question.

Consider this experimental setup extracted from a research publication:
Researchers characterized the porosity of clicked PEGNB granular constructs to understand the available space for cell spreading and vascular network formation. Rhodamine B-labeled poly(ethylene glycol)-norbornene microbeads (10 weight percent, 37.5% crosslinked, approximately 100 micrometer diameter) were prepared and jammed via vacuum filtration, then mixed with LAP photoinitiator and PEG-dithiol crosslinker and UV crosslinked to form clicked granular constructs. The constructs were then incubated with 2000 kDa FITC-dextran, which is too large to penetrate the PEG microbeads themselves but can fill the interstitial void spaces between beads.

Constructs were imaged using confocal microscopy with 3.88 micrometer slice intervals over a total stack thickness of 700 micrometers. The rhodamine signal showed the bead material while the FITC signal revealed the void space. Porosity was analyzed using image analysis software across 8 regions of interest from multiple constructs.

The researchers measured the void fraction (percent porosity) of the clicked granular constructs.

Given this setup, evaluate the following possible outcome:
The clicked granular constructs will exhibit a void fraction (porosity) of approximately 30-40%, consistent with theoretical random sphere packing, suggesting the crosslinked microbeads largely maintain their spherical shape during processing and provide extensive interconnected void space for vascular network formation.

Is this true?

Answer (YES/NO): NO